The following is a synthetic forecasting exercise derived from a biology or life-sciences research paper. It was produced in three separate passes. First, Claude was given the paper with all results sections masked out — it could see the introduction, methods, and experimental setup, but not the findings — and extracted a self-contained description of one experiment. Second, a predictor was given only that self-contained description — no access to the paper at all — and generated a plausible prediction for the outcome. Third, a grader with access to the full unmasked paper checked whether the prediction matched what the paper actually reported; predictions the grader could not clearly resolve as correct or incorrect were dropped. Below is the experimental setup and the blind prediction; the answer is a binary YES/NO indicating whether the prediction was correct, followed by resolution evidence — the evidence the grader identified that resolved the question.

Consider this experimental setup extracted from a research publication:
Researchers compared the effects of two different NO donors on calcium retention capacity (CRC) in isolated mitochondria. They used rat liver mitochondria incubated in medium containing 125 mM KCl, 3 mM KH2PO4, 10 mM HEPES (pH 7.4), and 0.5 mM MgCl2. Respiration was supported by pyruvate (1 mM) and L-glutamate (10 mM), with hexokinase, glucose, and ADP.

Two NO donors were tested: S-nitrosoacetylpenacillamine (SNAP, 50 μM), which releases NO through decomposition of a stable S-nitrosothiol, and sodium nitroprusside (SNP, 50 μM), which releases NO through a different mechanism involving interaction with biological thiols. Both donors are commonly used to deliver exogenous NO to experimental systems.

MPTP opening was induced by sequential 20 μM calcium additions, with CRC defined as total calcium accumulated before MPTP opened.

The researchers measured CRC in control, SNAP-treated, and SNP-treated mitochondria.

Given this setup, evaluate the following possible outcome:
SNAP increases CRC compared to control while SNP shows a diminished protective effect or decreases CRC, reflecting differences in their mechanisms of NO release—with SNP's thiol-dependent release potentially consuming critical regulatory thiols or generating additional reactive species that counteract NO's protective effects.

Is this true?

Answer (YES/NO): NO